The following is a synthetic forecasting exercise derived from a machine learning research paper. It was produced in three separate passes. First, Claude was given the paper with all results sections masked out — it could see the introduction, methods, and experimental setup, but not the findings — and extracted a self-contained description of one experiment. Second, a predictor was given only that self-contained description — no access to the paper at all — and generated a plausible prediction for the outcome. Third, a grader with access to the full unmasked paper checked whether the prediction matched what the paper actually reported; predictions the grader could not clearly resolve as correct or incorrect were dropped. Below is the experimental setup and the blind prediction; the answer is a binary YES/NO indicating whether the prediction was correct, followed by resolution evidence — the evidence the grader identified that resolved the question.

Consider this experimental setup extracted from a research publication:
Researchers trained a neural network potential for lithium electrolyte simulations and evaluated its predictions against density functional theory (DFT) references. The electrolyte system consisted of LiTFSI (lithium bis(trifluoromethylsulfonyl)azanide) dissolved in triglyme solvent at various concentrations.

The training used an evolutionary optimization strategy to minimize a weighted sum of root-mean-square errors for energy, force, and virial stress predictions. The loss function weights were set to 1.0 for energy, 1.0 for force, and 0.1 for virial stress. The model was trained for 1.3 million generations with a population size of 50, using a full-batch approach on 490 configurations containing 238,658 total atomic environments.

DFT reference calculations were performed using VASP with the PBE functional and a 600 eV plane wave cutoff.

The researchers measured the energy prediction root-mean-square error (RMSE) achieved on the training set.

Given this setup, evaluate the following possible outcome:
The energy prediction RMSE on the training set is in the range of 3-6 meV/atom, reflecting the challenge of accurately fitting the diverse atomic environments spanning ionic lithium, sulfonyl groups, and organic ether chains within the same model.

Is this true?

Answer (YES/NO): NO